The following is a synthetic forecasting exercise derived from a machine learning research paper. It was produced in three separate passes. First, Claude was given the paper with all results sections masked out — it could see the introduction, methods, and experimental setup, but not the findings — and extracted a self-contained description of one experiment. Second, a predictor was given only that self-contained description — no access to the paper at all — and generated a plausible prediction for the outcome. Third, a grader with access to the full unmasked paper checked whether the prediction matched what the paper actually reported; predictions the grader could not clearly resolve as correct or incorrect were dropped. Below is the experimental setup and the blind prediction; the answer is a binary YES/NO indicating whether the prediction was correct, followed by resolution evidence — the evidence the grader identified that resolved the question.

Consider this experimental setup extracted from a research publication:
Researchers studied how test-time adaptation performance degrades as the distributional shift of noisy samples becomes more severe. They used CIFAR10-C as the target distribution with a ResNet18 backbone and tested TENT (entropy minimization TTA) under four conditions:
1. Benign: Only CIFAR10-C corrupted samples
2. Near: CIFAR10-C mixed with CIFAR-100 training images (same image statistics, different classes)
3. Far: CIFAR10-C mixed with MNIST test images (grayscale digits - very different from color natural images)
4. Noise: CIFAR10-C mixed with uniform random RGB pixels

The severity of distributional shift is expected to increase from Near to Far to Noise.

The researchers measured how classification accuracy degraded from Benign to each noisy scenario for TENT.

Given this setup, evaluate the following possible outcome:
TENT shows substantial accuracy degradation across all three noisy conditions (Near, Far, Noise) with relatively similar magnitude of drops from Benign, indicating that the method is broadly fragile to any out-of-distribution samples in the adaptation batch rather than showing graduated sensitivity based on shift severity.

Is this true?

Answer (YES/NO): NO